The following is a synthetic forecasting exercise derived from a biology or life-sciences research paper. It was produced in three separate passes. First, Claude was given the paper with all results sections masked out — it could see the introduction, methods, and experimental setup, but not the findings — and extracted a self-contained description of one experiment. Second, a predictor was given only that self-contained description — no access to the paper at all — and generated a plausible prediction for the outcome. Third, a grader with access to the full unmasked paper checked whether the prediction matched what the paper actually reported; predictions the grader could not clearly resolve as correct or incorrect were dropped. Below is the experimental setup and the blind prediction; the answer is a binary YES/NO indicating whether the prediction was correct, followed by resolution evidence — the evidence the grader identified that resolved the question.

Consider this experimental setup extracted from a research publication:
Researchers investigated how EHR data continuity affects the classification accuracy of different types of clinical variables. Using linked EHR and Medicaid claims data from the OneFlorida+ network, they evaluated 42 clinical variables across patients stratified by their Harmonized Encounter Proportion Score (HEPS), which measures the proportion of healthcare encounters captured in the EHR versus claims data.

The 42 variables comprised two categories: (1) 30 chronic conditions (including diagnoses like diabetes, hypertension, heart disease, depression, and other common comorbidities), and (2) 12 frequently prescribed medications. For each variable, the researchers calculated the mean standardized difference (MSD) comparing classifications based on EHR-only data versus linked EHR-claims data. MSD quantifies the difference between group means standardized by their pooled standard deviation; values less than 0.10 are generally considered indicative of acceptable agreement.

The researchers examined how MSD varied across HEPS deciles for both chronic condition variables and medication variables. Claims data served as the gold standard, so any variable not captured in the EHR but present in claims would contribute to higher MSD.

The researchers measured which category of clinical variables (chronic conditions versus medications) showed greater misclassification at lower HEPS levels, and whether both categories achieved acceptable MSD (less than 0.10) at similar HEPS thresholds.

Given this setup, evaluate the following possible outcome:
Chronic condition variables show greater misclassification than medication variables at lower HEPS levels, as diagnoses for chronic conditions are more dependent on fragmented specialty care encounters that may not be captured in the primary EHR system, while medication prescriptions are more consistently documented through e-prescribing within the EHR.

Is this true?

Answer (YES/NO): NO